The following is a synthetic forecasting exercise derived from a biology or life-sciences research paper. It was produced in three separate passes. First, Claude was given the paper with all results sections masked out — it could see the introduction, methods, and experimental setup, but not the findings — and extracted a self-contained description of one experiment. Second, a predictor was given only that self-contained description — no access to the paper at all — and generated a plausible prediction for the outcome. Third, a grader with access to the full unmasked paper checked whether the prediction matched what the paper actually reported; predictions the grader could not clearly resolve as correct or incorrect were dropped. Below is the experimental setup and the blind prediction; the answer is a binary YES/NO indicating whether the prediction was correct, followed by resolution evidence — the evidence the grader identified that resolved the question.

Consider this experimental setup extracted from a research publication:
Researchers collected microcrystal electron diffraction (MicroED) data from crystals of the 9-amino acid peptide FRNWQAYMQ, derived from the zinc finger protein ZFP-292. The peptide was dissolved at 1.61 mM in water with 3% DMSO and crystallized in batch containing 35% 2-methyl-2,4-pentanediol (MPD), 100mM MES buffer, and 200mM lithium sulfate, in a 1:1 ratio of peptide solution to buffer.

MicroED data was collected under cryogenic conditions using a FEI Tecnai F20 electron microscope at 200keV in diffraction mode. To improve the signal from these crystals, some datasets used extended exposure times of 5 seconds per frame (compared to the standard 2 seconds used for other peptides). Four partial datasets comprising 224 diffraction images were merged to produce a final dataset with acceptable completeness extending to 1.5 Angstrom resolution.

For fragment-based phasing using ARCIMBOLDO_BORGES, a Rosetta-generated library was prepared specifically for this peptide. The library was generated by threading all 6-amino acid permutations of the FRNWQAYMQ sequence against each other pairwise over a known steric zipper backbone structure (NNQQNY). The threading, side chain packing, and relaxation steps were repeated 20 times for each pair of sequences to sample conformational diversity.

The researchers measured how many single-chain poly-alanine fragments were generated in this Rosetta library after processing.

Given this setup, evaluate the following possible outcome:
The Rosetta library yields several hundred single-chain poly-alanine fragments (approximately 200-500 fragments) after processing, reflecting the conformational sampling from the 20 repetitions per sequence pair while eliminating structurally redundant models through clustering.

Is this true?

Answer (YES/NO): NO